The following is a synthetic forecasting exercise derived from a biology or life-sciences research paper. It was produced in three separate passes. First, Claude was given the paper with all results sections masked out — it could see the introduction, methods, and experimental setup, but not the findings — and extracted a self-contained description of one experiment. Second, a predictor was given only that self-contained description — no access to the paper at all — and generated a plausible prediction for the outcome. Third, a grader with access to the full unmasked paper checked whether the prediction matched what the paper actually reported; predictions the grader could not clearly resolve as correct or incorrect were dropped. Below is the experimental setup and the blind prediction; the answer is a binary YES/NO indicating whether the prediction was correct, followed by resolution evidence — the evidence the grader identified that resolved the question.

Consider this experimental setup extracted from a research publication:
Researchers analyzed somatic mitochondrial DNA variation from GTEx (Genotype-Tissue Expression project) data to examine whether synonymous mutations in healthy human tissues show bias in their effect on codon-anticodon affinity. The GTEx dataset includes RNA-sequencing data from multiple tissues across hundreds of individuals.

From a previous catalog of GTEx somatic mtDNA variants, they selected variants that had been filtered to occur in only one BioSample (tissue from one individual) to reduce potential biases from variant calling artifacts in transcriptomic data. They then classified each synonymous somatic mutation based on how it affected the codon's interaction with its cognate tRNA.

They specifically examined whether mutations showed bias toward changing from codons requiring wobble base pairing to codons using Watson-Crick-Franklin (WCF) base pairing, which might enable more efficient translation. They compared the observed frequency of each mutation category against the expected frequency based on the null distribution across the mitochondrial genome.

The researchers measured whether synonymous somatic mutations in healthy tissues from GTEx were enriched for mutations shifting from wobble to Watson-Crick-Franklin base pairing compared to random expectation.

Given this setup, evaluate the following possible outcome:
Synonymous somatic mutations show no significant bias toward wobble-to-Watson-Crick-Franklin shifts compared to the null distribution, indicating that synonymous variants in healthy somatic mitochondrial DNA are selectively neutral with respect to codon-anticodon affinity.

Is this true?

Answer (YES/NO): NO